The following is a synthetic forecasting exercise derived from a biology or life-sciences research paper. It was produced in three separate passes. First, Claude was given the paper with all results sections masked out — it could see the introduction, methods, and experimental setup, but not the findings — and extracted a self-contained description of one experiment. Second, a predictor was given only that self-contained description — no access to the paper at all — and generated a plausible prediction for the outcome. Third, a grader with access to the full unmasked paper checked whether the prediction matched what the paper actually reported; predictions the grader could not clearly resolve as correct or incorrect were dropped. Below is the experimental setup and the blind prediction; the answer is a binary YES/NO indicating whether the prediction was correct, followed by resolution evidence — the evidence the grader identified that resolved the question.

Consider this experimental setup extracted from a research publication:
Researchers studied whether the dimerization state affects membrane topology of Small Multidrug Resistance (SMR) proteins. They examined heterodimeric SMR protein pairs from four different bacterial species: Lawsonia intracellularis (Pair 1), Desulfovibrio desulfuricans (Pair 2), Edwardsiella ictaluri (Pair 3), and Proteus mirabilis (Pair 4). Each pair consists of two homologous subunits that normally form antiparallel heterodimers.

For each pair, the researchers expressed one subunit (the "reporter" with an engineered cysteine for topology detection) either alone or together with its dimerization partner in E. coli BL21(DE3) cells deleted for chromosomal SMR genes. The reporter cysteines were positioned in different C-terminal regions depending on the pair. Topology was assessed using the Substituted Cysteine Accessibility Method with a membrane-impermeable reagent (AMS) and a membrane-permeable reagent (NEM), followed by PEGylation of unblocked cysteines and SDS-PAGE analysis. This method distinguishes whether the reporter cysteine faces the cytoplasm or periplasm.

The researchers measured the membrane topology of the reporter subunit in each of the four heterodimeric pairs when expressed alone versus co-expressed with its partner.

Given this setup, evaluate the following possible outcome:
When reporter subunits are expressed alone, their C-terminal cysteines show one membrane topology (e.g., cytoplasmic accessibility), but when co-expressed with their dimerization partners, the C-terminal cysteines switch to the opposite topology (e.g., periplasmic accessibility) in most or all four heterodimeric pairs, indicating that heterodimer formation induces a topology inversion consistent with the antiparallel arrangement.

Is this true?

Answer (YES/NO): NO